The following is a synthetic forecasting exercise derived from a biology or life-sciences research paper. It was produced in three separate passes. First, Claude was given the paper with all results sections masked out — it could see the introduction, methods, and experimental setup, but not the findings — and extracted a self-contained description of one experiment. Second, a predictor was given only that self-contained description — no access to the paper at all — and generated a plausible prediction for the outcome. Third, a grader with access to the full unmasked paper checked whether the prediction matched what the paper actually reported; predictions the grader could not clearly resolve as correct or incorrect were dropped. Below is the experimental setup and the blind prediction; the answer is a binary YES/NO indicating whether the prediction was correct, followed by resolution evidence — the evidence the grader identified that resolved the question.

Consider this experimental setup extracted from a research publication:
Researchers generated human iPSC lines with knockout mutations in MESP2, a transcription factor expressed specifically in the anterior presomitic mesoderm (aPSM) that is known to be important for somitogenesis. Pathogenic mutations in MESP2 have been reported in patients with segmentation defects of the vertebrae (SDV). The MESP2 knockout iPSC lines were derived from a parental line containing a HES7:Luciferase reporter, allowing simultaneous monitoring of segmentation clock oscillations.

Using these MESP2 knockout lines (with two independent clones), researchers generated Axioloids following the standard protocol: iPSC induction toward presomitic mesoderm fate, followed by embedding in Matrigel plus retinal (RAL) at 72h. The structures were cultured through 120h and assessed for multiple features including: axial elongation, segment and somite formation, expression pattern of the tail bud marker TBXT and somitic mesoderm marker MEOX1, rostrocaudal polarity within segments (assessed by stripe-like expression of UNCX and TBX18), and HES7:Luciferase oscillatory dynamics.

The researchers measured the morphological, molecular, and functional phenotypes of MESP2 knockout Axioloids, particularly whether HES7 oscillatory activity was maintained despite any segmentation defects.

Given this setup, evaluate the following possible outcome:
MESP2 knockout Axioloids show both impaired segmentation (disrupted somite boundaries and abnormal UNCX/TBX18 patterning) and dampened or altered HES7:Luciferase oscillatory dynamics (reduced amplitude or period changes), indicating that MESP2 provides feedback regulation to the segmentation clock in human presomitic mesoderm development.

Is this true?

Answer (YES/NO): NO